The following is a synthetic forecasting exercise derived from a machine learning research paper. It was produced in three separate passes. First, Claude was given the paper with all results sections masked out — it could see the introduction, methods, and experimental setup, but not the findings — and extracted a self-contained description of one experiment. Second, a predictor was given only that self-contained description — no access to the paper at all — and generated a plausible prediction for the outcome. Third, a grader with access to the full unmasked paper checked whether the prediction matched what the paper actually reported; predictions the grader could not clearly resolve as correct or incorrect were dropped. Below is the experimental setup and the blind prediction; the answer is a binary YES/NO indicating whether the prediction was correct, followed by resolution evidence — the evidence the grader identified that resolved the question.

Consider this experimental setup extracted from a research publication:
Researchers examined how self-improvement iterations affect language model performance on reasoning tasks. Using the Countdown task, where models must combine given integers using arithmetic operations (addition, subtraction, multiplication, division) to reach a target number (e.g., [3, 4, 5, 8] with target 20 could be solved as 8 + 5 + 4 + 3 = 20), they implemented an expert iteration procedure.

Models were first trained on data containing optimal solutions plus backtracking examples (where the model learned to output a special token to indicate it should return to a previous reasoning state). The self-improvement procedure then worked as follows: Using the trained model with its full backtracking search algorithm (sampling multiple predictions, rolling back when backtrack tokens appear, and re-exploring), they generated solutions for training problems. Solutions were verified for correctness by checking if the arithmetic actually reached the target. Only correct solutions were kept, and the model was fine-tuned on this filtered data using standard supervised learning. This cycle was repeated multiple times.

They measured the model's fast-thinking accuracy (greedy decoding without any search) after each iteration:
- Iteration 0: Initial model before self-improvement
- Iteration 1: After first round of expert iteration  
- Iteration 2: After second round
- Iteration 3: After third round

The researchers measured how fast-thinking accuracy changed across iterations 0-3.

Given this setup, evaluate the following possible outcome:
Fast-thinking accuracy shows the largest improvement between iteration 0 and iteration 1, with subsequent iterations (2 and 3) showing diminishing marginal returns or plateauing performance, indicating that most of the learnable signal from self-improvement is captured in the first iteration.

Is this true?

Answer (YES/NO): YES